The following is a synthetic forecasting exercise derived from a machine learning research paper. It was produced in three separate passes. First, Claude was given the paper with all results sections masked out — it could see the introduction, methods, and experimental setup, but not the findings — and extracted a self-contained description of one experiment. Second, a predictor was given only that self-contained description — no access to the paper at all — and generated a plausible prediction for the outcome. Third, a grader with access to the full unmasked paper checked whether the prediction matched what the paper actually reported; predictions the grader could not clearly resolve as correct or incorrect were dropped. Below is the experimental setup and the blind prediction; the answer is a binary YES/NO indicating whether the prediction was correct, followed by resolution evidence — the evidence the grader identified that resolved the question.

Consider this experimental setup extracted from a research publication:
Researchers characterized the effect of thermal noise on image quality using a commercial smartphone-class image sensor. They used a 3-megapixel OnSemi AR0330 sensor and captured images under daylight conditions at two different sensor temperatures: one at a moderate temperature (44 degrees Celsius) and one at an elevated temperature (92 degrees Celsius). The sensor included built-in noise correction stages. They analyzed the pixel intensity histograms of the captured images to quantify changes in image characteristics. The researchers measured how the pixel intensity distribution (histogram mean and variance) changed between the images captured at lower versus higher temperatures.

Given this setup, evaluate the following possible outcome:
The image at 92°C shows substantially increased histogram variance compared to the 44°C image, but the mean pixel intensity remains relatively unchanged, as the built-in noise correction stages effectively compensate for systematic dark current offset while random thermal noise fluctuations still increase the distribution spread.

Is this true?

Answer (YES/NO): NO